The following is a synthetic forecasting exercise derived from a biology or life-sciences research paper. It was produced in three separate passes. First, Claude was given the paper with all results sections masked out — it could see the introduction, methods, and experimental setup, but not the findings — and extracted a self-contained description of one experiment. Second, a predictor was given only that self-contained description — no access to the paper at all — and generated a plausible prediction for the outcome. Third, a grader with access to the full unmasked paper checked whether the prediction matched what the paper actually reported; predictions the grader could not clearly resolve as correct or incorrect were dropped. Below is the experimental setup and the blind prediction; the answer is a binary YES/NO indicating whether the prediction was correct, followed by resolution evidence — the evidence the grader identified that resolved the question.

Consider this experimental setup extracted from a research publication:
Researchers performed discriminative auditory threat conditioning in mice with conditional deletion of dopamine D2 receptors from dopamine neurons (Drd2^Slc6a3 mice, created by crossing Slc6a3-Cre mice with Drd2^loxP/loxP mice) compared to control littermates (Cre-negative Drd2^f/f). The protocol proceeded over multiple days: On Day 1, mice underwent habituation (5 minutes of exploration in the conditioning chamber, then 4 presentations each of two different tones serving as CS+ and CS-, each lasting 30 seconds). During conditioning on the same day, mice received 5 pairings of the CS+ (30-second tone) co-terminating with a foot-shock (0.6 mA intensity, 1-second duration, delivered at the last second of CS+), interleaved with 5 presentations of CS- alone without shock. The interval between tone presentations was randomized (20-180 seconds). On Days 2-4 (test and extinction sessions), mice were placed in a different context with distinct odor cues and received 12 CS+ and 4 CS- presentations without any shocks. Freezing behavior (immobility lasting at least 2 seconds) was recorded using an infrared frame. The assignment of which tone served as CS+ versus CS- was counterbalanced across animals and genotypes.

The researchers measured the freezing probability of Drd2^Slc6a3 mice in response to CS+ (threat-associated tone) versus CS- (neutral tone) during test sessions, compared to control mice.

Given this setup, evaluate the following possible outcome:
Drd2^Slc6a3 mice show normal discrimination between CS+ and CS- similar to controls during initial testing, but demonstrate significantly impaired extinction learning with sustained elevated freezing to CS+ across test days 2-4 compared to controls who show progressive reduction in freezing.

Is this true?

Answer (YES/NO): NO